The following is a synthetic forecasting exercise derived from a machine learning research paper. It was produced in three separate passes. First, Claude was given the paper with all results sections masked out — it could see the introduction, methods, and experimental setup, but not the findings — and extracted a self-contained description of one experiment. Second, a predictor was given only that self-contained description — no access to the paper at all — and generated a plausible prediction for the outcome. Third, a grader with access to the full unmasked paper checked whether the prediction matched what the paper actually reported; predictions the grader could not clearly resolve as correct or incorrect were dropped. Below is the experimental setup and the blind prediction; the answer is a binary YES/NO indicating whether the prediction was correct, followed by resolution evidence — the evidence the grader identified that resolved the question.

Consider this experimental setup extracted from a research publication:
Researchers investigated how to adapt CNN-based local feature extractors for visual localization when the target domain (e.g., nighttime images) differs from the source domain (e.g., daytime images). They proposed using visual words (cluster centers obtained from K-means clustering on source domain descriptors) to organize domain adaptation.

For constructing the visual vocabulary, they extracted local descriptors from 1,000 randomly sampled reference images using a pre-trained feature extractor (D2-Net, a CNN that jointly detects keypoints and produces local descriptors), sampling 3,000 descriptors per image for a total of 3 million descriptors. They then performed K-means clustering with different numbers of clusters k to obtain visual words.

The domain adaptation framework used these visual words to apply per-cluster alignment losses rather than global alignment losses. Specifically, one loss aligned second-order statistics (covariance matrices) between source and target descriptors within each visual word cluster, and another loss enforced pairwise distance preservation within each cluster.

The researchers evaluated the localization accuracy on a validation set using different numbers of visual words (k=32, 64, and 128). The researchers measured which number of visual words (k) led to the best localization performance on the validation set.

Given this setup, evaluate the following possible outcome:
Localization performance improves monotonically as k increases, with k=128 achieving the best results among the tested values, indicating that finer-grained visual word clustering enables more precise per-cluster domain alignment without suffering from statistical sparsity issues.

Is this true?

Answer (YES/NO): NO